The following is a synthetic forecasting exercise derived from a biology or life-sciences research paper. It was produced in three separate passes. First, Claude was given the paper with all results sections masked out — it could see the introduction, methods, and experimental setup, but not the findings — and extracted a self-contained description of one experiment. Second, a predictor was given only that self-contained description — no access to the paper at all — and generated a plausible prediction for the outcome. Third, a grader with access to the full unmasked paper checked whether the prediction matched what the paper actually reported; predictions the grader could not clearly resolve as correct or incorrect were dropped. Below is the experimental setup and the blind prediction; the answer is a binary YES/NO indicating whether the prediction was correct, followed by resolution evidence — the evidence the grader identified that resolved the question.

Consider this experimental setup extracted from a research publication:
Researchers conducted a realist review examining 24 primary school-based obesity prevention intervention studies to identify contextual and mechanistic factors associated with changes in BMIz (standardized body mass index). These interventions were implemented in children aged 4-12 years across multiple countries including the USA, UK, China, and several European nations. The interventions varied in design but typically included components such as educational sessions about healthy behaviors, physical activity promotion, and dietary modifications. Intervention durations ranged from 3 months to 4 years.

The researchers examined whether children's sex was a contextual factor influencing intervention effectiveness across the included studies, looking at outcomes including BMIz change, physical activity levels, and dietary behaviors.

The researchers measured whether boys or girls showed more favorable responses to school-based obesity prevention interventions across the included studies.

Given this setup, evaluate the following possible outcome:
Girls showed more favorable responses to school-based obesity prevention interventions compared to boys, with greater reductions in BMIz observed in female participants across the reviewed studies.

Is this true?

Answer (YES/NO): YES